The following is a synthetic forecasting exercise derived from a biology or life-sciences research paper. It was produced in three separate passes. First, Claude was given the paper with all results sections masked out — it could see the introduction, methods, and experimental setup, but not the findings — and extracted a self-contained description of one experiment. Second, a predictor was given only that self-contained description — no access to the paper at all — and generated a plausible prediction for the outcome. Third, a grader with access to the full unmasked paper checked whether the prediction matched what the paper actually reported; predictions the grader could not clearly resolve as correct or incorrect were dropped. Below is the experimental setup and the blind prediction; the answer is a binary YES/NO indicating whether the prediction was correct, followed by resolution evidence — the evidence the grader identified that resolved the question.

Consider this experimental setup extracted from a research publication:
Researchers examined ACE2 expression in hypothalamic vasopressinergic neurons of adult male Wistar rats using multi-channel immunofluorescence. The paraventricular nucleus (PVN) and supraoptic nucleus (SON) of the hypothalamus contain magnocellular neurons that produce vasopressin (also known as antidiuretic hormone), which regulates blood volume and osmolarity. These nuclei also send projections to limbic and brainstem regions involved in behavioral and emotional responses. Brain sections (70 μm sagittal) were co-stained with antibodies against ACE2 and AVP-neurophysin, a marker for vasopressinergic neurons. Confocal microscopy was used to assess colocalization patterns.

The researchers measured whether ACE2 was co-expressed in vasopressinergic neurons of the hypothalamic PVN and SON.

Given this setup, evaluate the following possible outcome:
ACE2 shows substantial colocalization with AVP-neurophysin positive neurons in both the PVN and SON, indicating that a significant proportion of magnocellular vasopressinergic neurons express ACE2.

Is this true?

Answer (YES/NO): NO